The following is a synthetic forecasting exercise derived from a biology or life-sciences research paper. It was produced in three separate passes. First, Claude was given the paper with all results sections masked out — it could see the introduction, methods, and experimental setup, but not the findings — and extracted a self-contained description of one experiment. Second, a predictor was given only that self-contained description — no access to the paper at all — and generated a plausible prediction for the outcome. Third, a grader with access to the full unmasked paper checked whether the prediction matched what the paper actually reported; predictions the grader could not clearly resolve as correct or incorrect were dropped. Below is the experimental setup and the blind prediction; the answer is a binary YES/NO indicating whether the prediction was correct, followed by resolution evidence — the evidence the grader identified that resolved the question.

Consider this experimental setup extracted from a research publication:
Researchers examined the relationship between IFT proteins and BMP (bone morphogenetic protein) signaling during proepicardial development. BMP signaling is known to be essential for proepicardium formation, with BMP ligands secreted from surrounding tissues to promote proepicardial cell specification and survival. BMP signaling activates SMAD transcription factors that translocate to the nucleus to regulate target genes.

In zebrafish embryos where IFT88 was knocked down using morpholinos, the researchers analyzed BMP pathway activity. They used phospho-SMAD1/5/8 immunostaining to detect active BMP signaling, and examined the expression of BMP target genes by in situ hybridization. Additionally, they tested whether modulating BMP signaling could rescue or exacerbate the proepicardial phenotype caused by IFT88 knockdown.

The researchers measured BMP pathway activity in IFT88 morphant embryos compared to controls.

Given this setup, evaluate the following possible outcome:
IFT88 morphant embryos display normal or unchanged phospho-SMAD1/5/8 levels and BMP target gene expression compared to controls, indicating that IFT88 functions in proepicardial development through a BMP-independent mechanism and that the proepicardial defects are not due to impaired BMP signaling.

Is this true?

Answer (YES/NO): NO